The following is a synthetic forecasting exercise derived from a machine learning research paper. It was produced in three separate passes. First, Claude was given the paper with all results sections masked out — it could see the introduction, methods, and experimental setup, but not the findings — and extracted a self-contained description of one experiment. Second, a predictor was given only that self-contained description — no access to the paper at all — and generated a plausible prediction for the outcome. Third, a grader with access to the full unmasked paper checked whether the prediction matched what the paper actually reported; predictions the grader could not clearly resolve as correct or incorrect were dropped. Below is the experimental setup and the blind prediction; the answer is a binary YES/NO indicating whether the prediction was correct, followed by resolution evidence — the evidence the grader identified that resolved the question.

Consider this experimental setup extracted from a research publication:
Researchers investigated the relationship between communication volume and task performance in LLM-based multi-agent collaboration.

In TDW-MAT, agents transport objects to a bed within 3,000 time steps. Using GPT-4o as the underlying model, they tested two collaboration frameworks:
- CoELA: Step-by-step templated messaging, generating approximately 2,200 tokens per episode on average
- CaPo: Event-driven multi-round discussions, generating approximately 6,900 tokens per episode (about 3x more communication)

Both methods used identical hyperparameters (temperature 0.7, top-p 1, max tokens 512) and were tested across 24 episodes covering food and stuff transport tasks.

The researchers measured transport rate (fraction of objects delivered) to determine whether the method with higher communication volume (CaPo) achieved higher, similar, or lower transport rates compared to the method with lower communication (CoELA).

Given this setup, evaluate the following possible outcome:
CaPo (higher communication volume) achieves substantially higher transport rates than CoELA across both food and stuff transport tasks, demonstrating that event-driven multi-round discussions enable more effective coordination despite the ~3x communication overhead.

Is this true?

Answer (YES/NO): NO